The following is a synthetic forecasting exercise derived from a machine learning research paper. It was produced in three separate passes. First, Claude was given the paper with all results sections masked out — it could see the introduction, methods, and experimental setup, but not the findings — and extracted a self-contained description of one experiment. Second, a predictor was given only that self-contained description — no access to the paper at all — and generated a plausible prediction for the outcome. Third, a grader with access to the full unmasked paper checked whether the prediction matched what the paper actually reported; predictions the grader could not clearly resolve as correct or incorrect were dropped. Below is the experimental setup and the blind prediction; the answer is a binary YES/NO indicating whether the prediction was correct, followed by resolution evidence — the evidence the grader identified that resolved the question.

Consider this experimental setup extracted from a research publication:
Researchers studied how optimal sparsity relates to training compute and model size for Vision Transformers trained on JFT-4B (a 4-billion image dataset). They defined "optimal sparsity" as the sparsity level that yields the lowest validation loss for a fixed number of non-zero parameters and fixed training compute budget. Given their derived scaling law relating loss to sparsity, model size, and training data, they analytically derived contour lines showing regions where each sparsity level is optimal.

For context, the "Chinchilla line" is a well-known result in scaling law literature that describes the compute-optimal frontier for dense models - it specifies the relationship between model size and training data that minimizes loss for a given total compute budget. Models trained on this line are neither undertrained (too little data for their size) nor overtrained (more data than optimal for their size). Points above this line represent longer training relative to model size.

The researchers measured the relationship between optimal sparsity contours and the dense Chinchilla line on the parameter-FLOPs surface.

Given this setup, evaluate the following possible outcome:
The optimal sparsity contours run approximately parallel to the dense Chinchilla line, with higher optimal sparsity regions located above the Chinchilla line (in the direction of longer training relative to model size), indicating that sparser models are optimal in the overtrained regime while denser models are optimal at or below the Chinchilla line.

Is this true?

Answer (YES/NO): YES